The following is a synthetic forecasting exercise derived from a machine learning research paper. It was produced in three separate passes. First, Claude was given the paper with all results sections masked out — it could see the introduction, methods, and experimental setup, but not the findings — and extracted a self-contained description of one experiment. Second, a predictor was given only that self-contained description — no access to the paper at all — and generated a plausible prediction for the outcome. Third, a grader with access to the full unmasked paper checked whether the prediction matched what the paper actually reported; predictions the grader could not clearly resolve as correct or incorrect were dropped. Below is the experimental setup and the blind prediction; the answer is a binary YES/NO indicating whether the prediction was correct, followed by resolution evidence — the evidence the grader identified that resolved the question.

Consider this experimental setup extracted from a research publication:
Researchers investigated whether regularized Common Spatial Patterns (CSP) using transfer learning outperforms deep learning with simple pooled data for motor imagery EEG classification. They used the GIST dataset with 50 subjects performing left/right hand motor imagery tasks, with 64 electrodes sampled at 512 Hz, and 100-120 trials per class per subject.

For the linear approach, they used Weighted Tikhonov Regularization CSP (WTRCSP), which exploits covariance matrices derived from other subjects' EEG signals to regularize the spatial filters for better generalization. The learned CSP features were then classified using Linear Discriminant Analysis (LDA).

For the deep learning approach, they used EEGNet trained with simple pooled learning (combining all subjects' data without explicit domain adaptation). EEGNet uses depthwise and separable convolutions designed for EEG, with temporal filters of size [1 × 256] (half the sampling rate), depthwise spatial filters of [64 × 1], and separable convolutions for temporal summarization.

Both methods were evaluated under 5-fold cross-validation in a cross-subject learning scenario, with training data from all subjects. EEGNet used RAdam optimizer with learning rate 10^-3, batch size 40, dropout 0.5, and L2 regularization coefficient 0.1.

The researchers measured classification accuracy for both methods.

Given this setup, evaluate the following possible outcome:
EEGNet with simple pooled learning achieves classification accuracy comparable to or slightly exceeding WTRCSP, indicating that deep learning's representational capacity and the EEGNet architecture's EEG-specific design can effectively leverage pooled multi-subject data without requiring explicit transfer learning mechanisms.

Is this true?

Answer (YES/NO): YES